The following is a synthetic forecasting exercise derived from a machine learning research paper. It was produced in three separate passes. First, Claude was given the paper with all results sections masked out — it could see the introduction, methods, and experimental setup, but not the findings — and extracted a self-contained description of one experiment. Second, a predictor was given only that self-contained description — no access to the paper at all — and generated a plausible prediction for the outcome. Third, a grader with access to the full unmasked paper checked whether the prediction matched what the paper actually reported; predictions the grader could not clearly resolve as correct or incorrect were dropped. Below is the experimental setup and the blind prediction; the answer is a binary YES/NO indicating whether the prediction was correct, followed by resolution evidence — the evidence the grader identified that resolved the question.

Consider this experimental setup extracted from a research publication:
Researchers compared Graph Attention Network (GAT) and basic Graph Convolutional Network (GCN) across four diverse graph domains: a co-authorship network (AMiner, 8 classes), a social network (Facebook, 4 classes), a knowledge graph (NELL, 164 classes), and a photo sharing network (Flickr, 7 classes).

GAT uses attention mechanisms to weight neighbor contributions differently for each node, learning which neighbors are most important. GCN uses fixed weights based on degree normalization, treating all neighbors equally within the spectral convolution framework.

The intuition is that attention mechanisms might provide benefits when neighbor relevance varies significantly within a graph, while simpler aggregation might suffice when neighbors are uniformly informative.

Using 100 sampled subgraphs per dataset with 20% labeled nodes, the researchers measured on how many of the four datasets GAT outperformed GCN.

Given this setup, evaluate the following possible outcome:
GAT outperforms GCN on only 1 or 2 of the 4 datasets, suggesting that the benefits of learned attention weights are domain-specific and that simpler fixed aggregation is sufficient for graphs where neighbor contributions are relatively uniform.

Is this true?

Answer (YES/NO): NO